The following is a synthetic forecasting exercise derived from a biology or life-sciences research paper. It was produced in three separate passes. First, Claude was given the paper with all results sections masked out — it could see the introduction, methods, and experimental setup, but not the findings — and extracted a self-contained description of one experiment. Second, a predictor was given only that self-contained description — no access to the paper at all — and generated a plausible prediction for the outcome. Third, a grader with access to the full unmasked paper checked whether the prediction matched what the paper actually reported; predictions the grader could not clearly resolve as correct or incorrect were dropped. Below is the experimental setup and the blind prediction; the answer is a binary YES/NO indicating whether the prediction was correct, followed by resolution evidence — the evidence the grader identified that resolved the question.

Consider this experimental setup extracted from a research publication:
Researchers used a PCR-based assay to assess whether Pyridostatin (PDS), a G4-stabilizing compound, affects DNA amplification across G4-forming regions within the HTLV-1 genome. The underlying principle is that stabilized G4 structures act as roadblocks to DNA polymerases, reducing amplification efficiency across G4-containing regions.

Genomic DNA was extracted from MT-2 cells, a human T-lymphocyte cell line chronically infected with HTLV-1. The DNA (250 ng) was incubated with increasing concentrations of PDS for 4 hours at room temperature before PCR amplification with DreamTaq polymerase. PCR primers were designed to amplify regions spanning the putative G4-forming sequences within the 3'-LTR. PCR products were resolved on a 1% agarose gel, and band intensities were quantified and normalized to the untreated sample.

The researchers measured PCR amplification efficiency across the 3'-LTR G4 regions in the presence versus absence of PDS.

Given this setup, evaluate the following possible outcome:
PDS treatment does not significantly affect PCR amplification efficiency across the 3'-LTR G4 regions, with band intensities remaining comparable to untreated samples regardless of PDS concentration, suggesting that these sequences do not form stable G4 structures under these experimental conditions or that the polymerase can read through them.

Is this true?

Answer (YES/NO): NO